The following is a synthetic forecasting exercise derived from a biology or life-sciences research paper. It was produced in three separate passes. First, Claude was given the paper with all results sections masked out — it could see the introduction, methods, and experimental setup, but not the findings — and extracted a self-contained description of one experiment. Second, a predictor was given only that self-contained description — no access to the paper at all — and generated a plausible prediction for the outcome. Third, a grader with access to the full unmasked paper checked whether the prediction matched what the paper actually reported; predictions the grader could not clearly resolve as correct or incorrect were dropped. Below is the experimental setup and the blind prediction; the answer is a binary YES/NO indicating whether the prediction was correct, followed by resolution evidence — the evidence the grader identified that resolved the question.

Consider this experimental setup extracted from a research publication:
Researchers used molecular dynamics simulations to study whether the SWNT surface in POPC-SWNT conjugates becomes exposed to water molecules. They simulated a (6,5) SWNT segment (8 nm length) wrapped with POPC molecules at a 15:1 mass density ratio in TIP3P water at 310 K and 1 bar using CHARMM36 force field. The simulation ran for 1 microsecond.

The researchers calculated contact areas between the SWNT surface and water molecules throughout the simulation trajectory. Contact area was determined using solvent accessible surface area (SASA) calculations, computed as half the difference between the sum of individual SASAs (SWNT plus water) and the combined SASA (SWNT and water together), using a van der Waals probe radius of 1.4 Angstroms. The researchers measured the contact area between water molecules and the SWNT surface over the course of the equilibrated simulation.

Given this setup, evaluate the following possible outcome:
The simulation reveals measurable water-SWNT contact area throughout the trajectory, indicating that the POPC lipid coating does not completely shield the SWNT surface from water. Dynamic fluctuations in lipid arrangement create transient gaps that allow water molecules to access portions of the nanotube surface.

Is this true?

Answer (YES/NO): NO